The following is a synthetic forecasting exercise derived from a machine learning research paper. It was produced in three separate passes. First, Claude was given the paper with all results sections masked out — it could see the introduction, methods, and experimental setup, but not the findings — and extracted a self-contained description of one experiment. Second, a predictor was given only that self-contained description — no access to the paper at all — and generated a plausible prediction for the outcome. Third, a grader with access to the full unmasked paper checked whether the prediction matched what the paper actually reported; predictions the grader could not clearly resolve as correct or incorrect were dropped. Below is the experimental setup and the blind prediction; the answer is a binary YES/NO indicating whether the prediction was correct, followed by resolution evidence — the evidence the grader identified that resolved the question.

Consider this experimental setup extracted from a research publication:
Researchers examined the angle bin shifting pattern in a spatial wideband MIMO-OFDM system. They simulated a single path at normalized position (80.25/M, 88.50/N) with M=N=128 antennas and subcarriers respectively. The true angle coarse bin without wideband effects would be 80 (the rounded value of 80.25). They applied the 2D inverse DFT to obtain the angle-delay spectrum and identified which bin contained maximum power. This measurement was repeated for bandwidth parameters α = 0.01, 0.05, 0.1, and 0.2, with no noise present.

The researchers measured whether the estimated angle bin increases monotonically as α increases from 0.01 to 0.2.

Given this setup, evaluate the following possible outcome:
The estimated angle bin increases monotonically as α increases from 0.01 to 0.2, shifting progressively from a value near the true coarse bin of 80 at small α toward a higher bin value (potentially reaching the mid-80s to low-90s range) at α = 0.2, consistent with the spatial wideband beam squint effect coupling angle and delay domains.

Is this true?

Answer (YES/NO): NO